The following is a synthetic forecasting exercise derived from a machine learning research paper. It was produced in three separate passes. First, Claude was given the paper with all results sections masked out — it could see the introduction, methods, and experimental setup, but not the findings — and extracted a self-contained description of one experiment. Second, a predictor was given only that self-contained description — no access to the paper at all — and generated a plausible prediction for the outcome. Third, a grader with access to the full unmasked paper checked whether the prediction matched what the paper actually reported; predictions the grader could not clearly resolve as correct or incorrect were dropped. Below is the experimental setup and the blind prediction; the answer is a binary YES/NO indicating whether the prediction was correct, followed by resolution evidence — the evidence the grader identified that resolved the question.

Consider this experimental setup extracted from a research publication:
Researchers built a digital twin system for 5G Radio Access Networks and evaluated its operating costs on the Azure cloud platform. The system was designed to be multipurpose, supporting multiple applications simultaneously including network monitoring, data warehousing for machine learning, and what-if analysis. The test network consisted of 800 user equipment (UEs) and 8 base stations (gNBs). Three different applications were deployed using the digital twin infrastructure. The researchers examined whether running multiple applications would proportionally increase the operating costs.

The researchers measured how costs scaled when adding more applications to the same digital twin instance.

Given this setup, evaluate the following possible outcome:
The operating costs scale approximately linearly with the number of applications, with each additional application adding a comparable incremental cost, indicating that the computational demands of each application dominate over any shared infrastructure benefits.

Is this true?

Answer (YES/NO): NO